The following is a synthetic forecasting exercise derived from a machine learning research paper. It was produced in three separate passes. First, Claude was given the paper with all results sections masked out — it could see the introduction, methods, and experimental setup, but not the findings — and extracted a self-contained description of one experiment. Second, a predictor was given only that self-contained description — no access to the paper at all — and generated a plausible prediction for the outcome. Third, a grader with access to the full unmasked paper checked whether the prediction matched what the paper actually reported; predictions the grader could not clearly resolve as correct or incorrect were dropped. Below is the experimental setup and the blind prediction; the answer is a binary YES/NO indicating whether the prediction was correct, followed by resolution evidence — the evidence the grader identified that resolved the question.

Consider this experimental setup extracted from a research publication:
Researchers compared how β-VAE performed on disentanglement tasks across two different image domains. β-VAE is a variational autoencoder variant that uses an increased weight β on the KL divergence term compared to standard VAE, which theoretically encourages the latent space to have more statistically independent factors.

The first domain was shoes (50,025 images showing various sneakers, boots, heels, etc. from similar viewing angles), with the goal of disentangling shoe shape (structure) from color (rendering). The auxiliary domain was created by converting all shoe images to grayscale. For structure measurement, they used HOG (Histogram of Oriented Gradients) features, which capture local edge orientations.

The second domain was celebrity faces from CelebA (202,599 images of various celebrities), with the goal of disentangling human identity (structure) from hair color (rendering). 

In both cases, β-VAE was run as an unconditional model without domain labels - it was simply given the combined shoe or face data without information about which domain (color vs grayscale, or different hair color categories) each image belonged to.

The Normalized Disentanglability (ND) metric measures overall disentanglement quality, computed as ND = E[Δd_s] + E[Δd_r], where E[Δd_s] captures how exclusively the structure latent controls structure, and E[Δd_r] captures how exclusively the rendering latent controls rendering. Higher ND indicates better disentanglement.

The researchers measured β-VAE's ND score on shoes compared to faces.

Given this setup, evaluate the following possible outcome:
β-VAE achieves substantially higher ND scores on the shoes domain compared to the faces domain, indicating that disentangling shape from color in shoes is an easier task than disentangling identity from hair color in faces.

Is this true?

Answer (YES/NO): YES